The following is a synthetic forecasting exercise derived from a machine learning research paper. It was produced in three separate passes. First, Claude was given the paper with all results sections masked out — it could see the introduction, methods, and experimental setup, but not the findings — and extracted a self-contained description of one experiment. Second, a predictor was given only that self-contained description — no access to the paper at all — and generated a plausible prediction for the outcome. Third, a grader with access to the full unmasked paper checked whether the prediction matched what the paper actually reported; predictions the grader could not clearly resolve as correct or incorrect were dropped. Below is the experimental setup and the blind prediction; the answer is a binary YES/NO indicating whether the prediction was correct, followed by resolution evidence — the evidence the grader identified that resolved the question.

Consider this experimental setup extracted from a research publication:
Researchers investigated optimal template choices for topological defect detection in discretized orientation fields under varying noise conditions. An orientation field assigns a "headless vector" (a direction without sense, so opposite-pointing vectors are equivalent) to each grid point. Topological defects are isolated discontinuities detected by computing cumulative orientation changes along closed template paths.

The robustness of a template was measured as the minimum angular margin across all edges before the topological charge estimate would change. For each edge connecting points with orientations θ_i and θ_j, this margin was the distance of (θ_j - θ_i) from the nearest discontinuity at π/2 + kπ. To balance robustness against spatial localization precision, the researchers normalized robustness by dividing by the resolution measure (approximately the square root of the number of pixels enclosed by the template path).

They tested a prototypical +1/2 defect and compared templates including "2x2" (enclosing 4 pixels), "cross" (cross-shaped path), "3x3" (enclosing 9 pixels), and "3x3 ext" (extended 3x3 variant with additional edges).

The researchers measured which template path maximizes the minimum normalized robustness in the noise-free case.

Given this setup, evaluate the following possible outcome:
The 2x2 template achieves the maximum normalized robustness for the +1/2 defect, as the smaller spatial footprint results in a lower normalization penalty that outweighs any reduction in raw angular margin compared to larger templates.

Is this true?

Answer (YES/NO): YES